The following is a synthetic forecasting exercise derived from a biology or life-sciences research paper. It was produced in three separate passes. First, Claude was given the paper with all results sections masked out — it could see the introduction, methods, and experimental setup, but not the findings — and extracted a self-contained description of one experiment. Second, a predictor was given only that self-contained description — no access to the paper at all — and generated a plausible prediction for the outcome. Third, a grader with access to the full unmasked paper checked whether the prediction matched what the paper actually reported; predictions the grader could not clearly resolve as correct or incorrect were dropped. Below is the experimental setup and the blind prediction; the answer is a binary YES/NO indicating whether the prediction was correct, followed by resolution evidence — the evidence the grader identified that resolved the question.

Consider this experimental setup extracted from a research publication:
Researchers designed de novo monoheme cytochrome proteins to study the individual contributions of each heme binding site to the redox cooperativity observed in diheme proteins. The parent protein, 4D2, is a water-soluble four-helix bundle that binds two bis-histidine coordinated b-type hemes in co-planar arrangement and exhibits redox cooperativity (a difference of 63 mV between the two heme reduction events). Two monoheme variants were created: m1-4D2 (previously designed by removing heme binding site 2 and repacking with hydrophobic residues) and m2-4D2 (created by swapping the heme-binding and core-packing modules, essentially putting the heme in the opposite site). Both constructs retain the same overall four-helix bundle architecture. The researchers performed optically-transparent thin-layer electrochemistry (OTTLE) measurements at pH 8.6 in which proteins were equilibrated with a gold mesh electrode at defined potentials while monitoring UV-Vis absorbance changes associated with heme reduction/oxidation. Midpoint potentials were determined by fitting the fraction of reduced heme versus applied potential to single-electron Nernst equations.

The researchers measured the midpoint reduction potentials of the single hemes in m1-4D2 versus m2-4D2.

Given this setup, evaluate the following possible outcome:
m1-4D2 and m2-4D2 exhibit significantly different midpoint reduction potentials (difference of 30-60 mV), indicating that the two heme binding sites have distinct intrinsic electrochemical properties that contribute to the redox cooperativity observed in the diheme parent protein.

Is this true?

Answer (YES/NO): NO